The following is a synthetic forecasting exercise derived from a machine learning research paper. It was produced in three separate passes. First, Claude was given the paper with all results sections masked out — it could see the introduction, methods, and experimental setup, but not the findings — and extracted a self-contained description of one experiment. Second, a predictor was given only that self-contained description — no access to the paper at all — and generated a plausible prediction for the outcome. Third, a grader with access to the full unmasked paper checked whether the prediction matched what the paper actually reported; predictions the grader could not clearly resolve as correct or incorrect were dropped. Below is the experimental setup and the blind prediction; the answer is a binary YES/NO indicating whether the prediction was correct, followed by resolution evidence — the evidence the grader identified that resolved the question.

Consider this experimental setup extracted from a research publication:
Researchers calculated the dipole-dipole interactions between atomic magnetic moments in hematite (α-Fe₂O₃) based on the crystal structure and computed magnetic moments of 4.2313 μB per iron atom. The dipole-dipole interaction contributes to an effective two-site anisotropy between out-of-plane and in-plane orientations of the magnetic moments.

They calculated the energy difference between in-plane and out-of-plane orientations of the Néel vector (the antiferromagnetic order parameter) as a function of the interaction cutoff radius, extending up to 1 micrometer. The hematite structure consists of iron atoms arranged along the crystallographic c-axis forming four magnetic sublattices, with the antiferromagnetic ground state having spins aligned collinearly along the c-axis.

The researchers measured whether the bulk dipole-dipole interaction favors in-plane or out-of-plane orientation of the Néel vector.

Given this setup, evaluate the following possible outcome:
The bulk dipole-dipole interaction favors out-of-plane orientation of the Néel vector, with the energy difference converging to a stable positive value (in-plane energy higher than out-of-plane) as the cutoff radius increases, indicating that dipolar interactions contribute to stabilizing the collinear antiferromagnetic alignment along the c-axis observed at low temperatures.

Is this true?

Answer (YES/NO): NO